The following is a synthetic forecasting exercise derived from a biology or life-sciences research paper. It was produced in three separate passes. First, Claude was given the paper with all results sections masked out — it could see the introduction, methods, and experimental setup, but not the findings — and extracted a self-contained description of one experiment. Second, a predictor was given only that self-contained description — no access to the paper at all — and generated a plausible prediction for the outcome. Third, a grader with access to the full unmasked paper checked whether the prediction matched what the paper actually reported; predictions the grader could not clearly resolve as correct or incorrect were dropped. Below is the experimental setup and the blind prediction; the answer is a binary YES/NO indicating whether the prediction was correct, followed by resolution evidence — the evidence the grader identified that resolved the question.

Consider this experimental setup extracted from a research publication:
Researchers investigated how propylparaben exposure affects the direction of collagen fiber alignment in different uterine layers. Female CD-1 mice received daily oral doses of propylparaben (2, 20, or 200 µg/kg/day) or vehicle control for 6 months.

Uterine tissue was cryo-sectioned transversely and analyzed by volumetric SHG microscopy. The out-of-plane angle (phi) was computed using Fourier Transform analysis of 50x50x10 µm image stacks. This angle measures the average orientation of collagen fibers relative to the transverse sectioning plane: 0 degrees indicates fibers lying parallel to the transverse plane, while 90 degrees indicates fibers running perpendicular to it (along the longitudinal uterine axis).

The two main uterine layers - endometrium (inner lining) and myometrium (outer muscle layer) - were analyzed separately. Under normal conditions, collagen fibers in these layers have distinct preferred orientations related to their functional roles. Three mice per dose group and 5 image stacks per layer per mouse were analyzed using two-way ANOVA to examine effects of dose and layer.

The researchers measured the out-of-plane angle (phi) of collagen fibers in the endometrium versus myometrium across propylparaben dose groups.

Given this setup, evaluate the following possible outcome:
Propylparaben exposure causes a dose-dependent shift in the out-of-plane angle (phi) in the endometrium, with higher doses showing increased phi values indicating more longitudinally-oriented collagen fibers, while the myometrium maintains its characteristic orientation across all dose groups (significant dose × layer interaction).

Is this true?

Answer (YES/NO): NO